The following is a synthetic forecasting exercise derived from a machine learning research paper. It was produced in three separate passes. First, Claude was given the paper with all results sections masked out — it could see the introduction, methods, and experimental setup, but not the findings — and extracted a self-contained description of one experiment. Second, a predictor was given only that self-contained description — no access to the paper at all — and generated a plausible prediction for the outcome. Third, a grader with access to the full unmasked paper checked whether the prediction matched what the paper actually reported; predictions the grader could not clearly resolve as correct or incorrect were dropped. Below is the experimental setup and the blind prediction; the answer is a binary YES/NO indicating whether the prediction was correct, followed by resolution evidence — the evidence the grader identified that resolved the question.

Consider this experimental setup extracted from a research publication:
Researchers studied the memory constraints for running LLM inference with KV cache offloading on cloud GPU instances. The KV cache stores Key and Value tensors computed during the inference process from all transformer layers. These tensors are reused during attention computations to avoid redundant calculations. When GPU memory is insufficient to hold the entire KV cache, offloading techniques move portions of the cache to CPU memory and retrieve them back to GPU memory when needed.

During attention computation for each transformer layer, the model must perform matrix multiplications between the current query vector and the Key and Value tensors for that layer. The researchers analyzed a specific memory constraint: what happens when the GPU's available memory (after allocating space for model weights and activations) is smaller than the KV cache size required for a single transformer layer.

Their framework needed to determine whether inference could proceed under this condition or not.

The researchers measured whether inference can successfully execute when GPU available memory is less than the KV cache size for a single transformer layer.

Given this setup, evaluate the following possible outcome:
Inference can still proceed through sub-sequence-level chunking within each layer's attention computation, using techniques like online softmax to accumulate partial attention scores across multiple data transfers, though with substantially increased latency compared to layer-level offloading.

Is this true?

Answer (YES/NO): NO